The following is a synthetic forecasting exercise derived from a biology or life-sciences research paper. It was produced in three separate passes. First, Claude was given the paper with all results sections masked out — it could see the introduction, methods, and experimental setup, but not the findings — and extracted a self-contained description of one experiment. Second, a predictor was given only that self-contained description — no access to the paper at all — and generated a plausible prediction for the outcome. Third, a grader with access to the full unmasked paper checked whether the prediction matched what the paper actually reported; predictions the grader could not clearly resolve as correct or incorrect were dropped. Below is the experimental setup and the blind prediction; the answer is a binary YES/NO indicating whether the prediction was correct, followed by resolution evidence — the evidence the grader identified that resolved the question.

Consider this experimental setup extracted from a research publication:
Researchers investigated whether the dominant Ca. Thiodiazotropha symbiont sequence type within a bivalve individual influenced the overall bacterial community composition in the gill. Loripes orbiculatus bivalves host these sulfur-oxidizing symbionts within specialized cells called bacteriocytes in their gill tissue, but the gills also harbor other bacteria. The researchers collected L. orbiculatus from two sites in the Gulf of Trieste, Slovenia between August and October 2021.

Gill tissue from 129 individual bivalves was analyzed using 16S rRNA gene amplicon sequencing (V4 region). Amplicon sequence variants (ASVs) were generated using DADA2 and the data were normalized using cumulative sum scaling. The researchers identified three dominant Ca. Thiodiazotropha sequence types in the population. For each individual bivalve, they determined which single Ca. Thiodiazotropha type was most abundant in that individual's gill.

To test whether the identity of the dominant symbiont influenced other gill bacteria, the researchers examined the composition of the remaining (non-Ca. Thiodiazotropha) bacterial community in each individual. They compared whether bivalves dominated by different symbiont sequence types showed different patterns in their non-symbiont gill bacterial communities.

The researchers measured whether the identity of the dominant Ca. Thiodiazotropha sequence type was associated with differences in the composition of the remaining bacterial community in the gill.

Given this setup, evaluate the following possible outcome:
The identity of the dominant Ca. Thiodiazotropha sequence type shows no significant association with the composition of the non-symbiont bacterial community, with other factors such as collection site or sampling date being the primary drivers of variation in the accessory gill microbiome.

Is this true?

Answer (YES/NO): NO